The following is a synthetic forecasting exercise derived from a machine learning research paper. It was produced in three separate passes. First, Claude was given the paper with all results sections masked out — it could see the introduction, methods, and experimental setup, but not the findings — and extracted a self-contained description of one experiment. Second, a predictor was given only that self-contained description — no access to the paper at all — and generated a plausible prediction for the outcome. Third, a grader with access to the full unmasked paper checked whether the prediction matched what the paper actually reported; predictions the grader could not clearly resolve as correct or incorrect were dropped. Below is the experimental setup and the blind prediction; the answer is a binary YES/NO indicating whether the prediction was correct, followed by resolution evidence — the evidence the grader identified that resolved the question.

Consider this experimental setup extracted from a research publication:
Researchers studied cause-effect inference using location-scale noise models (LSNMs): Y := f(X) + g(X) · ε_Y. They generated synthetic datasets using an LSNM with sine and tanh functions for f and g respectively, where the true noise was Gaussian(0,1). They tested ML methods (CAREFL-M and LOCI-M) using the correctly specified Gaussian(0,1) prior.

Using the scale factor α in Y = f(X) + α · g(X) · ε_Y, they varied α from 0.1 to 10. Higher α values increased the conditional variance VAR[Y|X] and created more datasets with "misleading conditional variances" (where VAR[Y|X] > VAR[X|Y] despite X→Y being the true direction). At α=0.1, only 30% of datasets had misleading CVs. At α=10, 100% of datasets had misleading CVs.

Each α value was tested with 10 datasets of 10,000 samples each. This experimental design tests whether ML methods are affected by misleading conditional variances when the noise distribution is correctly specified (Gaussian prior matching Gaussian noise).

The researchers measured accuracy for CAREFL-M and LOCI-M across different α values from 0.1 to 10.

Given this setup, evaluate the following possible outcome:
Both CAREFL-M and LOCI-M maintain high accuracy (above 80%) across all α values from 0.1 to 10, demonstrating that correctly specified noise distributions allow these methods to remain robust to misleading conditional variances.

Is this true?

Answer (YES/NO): YES